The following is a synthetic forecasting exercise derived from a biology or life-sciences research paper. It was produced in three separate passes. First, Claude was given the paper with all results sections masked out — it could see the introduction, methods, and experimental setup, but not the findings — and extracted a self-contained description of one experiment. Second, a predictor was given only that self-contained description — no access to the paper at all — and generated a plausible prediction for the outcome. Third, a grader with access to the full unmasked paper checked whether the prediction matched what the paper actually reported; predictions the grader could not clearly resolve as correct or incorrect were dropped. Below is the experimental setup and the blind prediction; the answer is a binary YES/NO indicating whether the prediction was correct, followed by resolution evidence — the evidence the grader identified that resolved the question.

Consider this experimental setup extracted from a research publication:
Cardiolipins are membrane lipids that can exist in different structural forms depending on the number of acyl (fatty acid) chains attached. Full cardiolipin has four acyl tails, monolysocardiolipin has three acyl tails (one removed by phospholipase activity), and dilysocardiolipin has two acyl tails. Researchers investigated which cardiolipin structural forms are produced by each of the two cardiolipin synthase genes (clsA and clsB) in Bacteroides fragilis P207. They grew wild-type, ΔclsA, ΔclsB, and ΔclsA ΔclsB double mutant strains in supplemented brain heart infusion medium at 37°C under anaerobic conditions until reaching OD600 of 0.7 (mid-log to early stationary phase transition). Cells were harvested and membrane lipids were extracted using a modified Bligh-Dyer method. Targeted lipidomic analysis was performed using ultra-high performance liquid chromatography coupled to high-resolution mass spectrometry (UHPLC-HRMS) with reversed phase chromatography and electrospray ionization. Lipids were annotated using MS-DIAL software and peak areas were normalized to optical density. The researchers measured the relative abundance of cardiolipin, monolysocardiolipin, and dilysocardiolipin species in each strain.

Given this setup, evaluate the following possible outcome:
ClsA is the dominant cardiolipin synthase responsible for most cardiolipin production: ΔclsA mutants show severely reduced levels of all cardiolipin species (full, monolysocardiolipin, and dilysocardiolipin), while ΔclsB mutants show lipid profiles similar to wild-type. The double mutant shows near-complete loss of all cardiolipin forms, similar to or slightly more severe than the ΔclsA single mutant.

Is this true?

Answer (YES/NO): NO